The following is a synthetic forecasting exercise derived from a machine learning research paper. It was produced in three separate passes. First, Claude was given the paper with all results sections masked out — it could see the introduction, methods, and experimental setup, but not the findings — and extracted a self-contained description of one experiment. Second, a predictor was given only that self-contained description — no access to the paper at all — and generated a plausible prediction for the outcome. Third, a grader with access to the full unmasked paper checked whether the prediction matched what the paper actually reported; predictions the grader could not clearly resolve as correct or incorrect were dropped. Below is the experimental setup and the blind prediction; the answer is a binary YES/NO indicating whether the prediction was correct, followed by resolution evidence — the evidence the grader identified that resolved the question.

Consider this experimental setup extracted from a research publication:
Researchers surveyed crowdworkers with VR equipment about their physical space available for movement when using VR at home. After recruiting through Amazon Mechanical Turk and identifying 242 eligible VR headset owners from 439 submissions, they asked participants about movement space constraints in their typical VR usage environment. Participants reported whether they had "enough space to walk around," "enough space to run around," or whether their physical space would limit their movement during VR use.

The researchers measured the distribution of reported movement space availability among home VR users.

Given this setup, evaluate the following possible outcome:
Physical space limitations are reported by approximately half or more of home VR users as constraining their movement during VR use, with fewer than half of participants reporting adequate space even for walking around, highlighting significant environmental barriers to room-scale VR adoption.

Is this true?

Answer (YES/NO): NO